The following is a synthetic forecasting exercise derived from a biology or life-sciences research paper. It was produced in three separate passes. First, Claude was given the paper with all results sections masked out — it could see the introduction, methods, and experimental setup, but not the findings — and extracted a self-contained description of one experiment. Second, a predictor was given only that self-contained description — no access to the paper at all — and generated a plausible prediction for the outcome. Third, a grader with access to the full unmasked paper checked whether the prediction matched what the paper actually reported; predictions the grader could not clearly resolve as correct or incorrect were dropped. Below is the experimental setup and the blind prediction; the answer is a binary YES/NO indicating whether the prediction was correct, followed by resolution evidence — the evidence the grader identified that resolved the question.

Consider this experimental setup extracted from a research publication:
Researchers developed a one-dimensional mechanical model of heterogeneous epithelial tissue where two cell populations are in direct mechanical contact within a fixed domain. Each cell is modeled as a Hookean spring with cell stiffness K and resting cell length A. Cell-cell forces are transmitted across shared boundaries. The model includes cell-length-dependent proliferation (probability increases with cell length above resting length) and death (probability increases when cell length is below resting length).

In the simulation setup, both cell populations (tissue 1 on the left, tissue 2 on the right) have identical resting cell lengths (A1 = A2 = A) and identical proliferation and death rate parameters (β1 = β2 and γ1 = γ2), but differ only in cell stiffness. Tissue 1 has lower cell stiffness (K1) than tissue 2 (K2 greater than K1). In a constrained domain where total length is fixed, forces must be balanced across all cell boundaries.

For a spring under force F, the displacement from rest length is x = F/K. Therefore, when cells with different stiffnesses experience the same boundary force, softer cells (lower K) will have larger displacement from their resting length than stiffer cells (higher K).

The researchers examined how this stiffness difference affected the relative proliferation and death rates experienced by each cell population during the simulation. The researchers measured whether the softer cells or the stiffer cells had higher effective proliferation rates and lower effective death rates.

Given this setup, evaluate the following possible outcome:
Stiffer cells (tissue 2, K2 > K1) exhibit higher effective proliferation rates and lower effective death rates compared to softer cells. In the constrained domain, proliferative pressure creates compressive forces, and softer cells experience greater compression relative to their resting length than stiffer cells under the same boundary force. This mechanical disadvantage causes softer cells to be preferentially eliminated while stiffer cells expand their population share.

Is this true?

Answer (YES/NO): NO